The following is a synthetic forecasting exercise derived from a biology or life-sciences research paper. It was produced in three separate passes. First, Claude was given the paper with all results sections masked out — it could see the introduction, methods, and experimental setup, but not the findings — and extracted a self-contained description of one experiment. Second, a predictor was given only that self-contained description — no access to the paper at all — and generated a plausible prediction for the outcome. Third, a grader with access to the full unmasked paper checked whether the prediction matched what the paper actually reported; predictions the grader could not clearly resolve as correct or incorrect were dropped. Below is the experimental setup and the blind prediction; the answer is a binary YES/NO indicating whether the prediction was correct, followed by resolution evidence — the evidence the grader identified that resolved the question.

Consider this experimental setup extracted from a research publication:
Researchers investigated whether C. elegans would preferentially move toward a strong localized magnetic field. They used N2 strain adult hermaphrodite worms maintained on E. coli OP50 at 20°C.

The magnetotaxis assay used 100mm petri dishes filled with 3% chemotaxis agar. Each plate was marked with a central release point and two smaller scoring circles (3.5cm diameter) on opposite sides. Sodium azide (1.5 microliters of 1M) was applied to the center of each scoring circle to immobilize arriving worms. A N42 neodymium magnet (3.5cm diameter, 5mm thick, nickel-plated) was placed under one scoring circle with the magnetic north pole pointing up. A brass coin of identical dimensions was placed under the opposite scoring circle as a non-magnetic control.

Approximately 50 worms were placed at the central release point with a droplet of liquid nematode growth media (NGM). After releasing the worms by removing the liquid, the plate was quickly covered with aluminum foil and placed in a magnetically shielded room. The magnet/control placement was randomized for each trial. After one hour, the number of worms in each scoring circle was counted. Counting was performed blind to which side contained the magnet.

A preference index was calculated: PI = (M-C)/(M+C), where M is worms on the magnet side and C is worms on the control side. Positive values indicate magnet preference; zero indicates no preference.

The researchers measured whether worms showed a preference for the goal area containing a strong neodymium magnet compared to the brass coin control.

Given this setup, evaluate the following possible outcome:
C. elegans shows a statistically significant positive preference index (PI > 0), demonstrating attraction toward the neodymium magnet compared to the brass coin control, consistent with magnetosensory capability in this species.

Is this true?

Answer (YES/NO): NO